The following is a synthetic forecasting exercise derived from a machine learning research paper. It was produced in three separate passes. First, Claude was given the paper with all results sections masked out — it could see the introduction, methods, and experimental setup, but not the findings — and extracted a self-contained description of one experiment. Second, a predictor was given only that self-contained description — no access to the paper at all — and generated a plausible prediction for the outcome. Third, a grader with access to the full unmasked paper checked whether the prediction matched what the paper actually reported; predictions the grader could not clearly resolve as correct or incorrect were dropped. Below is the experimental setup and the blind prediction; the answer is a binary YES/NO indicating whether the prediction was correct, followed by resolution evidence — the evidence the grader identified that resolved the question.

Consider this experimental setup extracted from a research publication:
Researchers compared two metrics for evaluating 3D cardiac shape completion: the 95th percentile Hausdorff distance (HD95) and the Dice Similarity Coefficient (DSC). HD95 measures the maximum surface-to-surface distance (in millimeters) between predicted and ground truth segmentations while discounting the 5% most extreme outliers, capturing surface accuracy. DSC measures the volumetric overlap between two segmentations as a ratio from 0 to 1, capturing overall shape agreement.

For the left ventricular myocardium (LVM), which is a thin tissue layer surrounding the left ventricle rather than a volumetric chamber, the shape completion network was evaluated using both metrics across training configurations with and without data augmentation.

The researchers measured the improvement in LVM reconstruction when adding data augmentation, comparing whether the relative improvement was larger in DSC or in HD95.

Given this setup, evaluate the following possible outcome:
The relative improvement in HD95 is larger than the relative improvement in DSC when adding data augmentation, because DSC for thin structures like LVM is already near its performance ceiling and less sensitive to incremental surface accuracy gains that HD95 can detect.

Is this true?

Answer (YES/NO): YES